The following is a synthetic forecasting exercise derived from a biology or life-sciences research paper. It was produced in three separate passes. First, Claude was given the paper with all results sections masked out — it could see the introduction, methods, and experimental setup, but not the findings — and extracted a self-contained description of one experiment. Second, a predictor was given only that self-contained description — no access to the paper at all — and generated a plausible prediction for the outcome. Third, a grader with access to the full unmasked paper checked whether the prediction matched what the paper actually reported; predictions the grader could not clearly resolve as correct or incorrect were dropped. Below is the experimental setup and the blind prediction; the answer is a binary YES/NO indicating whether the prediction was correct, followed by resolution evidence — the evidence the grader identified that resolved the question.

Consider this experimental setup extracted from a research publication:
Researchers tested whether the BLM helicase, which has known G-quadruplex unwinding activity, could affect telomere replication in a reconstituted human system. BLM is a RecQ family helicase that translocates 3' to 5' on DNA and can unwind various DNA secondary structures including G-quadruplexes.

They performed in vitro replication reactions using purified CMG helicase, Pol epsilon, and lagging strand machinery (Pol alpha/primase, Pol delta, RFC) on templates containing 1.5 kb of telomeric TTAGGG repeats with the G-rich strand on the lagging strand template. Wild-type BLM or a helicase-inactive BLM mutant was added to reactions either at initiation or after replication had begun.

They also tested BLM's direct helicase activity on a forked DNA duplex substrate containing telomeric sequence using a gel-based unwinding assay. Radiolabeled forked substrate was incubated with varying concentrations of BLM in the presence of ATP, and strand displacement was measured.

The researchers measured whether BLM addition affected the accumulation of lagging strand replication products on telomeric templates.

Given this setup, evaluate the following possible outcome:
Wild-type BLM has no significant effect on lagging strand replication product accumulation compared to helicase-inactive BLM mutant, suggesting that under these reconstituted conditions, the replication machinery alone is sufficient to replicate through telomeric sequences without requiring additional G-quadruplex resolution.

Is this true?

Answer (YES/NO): NO